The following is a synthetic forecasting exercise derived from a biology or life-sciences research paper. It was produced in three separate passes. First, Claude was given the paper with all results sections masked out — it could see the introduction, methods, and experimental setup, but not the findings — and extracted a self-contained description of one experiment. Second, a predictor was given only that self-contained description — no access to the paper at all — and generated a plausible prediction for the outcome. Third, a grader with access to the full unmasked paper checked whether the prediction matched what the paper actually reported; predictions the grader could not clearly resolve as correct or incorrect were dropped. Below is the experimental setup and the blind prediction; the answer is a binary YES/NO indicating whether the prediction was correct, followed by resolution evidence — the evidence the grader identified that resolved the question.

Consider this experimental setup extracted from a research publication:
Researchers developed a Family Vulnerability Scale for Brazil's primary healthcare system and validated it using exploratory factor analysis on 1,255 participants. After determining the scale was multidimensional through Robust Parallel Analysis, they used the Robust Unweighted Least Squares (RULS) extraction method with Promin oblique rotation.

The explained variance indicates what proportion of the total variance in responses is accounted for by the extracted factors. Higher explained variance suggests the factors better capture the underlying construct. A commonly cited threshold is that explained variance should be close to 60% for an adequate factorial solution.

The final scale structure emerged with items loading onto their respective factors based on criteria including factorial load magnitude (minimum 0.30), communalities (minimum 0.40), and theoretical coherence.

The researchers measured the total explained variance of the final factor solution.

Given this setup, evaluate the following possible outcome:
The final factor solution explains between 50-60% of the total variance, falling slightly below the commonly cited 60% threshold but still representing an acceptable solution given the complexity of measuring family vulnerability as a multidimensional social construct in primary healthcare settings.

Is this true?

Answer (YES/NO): NO